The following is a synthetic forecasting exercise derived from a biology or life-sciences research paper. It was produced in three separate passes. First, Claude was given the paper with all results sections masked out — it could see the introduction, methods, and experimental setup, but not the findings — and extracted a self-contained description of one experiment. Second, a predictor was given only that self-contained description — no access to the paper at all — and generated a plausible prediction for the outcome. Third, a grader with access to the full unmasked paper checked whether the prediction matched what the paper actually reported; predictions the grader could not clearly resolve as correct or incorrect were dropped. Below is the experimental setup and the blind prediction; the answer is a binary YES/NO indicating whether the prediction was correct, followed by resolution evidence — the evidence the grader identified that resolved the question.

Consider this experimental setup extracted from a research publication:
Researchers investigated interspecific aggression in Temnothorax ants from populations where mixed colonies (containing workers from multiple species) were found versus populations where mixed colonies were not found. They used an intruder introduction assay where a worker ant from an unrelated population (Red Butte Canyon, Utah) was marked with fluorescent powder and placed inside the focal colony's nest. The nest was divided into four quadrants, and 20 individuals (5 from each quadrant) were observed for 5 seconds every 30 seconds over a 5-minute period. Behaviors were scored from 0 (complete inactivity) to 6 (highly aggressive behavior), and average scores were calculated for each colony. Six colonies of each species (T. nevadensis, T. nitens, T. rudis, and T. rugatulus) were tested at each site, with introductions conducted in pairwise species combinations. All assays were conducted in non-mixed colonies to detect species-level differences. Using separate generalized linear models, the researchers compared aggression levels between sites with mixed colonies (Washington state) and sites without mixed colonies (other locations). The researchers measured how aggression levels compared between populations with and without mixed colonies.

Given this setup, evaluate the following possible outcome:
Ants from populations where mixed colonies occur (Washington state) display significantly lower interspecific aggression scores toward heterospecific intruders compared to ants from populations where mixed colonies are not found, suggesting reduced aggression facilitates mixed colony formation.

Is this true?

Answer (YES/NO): NO